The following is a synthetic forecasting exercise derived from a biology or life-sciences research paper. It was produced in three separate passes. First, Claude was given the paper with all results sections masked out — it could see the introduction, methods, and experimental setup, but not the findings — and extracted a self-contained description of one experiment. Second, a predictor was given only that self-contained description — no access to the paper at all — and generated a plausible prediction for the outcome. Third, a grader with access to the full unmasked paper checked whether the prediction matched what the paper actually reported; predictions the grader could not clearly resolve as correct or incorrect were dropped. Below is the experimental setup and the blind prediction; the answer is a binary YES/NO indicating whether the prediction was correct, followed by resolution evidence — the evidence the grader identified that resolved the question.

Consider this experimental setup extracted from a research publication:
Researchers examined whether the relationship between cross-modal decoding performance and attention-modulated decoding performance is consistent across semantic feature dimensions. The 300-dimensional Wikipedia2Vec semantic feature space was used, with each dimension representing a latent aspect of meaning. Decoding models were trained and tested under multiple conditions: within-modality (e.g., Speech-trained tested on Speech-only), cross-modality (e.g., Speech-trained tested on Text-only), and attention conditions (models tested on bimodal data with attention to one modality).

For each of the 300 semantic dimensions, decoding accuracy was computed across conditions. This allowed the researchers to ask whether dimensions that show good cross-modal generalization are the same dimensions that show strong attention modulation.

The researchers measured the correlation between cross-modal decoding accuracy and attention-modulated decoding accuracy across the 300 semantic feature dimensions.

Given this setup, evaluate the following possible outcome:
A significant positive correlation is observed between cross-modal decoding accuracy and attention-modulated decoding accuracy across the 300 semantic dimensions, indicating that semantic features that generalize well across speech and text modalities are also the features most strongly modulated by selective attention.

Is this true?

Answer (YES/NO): YES